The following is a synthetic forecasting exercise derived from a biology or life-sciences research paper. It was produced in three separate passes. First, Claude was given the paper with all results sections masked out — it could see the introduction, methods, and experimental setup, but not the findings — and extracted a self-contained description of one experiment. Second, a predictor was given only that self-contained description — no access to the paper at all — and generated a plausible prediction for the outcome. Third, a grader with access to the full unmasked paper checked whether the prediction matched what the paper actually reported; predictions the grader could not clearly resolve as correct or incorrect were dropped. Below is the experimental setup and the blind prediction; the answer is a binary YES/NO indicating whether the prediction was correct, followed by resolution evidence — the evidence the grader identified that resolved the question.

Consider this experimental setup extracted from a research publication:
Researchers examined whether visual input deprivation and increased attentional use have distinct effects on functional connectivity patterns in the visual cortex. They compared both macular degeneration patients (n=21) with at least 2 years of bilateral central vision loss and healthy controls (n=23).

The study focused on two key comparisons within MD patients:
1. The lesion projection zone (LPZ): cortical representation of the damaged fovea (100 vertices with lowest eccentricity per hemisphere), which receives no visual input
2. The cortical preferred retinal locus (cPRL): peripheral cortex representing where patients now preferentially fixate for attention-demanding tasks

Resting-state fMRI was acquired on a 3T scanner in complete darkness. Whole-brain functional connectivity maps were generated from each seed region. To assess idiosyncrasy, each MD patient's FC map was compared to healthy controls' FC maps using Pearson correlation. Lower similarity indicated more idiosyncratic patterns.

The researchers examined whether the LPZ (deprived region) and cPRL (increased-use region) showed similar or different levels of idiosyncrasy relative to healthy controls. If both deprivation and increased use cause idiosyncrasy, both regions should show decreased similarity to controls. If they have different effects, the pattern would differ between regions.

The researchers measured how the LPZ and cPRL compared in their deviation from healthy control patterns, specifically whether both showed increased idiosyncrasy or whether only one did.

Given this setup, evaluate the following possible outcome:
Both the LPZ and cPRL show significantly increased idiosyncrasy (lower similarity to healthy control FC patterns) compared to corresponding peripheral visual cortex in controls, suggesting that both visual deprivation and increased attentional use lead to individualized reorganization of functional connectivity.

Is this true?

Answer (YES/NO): NO